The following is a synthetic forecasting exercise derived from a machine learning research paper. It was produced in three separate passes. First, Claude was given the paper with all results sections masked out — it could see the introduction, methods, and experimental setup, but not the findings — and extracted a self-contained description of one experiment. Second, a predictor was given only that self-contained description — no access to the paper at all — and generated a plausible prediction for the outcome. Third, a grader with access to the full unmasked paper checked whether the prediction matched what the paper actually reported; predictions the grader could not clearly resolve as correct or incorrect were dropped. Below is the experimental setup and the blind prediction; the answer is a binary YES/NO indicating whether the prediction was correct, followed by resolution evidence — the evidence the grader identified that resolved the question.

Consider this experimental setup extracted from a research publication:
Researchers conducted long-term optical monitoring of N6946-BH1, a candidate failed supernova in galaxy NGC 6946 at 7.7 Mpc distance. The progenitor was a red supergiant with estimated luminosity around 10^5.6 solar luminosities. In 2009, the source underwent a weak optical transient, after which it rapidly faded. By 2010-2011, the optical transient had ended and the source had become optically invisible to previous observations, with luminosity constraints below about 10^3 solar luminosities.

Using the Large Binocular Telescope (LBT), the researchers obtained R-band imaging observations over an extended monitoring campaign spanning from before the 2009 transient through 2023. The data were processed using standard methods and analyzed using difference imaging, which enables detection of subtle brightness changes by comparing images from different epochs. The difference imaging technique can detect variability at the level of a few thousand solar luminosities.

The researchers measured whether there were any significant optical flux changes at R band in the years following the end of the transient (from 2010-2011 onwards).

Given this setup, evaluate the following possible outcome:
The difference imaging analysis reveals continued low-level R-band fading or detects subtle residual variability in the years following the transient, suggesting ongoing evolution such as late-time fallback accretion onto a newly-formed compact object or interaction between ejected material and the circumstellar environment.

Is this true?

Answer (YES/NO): NO